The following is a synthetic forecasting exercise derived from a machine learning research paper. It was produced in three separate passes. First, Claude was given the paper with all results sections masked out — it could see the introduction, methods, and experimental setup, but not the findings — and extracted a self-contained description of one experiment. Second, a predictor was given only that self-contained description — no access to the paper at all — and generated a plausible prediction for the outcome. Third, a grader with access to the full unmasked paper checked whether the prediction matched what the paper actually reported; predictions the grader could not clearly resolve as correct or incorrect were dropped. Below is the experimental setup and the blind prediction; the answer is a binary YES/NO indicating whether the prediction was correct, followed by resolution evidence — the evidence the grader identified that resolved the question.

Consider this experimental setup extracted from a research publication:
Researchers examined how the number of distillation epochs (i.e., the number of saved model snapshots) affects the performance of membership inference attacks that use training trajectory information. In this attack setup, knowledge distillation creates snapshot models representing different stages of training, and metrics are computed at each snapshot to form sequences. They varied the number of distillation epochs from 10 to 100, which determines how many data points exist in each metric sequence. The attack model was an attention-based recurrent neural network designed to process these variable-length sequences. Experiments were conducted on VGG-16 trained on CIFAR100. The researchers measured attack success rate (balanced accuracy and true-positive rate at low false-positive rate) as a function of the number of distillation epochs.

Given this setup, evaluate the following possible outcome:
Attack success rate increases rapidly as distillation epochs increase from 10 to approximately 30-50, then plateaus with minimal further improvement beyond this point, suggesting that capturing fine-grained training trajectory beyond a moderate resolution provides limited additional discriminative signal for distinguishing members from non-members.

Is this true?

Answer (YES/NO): NO